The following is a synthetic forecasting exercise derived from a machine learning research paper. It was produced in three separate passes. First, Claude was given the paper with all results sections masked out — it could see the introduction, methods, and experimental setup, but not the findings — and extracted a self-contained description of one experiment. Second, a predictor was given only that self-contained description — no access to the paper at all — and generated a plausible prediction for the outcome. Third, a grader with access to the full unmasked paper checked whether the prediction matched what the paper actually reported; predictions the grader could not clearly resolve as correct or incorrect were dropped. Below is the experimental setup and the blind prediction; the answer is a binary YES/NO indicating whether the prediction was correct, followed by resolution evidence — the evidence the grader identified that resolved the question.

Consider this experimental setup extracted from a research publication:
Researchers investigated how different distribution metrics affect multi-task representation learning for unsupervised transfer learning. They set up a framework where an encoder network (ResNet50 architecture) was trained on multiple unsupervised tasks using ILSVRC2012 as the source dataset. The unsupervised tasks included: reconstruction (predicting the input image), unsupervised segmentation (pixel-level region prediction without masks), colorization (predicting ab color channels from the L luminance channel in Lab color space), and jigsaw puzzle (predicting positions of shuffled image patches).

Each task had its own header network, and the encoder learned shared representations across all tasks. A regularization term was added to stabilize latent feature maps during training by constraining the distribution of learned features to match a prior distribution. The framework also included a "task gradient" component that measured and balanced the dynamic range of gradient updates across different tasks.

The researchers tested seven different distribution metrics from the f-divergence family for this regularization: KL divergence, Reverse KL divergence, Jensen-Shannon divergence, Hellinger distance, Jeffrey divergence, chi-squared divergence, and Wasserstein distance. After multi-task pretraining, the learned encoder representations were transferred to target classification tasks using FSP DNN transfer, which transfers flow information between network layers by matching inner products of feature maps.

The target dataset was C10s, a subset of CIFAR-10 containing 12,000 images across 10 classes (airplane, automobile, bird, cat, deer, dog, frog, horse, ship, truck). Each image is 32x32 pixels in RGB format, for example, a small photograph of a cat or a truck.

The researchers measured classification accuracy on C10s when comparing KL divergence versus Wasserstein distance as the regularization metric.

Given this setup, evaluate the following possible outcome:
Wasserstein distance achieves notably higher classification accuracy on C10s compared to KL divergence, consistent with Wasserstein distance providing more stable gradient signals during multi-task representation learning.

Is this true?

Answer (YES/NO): NO